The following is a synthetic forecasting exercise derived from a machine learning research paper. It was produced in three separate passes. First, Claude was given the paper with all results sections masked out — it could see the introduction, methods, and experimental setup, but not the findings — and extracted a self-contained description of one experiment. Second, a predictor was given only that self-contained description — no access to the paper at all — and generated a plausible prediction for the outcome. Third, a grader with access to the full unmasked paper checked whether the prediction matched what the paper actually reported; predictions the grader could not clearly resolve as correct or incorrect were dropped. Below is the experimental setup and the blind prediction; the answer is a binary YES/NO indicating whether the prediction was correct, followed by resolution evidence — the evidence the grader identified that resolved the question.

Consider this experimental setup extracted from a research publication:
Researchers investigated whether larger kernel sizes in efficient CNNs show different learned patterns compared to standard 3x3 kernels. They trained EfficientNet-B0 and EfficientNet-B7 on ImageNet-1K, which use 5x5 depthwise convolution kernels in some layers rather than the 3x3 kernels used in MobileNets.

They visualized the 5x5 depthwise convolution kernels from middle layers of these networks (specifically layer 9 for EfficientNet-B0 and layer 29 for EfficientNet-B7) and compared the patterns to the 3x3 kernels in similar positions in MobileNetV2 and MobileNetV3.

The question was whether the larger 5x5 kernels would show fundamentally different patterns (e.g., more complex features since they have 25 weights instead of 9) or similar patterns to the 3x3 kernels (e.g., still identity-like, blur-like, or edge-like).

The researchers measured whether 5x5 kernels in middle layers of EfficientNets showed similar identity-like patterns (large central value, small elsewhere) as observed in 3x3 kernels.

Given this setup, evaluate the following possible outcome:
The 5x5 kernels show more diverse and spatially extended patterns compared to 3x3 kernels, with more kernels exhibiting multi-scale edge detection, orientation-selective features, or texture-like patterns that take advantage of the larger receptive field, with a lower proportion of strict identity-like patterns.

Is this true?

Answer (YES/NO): NO